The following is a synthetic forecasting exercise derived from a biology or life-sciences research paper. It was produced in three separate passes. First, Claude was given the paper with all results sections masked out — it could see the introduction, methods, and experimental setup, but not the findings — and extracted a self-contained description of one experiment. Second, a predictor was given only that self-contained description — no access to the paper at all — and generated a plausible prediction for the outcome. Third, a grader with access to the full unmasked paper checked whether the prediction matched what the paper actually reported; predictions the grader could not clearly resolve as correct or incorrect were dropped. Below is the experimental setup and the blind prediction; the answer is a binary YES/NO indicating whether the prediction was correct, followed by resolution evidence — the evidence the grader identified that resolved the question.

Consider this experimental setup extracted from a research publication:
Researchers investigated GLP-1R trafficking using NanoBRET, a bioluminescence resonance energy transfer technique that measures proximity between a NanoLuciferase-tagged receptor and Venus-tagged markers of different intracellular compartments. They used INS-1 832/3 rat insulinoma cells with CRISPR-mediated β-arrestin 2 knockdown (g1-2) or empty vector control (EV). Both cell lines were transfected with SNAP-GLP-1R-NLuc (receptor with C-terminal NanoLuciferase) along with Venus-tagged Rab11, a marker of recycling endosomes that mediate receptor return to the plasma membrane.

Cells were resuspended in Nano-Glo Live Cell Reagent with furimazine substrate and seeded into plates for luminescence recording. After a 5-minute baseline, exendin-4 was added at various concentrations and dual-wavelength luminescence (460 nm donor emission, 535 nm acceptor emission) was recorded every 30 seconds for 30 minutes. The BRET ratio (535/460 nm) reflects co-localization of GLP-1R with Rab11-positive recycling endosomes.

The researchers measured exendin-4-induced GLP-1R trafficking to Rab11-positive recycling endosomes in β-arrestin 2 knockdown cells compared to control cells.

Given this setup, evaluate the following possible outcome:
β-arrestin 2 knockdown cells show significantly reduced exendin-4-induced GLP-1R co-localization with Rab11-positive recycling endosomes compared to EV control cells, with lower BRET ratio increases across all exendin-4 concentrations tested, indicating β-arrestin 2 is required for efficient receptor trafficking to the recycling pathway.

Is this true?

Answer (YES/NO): YES